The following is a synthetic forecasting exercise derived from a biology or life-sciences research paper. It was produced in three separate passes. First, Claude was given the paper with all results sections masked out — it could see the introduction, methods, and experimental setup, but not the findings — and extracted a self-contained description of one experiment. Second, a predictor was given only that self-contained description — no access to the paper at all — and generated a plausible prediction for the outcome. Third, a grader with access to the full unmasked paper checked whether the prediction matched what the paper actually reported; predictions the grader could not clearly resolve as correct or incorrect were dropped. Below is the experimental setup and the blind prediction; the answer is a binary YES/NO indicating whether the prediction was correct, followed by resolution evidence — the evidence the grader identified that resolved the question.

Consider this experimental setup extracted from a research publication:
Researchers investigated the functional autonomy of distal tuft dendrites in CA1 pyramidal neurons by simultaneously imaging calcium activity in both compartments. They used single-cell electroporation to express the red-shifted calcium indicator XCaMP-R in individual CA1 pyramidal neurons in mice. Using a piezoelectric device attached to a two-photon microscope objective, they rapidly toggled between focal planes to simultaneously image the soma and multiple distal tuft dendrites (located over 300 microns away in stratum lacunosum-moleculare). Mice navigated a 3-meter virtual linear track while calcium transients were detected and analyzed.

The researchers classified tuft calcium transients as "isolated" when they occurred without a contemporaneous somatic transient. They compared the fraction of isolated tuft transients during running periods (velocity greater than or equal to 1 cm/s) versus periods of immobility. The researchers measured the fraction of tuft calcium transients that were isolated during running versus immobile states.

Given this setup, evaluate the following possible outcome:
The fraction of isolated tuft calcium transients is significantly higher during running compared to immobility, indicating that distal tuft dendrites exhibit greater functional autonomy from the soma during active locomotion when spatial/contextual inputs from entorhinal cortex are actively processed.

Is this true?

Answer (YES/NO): NO